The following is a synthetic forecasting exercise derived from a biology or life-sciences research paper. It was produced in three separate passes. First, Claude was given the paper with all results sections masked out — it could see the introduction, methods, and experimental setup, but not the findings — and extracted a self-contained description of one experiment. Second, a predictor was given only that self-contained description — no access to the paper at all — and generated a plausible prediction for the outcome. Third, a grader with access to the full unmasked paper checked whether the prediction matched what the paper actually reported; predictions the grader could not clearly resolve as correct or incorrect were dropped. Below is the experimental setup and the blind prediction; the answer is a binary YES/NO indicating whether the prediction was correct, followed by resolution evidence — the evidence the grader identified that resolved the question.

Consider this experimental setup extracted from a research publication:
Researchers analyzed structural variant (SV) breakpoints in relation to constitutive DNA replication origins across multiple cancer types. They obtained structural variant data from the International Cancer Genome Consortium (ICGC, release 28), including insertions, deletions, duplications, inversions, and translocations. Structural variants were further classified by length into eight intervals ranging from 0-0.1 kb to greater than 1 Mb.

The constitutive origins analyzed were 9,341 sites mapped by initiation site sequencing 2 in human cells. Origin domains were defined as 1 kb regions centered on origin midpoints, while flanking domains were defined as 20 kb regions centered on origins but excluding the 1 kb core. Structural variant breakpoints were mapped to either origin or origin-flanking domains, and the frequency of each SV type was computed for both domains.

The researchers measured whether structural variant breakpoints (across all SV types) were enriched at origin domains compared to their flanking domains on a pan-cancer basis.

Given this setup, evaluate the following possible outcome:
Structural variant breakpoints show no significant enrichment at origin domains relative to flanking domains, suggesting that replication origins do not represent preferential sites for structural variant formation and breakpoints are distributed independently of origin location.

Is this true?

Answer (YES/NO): NO